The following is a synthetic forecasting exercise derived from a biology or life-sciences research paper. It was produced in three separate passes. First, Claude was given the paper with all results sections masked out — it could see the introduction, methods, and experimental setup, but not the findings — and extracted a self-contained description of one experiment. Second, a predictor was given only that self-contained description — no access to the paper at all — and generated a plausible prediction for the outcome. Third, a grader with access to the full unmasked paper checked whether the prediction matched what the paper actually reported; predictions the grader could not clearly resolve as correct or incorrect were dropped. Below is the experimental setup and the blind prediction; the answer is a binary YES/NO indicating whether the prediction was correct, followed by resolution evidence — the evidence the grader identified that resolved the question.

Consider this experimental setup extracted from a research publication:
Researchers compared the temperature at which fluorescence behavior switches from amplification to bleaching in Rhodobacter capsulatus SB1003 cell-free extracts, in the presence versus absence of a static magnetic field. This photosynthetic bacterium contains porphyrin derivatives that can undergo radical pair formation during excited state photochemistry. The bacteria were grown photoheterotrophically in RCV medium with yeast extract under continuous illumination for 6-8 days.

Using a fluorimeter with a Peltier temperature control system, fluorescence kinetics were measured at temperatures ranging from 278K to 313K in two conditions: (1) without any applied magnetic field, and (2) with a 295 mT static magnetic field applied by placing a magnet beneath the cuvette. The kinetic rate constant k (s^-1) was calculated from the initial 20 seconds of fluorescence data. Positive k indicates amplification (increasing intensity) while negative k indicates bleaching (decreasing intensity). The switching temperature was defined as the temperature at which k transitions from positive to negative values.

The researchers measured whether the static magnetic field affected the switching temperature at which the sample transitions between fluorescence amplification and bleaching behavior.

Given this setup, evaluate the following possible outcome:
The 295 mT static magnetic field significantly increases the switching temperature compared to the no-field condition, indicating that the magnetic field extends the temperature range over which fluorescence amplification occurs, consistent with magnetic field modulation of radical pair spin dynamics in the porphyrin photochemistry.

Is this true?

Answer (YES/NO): NO